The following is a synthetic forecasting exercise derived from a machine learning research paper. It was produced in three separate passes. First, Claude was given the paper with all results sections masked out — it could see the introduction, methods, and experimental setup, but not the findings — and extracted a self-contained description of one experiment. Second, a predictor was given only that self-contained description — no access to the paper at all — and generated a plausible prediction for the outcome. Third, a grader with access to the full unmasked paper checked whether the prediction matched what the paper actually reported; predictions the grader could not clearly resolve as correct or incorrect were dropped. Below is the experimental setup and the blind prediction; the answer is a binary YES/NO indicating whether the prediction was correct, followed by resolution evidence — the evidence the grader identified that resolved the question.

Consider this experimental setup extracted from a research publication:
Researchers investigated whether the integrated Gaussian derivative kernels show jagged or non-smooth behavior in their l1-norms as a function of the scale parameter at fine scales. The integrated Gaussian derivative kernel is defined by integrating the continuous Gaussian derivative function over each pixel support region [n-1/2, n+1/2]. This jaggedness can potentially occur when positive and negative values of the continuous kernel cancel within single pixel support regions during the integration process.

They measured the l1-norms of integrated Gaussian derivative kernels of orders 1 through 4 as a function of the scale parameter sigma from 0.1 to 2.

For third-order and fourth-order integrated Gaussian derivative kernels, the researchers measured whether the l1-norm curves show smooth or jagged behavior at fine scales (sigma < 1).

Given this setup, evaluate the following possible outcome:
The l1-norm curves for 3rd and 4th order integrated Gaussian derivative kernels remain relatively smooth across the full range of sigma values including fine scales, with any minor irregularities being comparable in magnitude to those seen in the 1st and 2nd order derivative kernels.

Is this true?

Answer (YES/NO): NO